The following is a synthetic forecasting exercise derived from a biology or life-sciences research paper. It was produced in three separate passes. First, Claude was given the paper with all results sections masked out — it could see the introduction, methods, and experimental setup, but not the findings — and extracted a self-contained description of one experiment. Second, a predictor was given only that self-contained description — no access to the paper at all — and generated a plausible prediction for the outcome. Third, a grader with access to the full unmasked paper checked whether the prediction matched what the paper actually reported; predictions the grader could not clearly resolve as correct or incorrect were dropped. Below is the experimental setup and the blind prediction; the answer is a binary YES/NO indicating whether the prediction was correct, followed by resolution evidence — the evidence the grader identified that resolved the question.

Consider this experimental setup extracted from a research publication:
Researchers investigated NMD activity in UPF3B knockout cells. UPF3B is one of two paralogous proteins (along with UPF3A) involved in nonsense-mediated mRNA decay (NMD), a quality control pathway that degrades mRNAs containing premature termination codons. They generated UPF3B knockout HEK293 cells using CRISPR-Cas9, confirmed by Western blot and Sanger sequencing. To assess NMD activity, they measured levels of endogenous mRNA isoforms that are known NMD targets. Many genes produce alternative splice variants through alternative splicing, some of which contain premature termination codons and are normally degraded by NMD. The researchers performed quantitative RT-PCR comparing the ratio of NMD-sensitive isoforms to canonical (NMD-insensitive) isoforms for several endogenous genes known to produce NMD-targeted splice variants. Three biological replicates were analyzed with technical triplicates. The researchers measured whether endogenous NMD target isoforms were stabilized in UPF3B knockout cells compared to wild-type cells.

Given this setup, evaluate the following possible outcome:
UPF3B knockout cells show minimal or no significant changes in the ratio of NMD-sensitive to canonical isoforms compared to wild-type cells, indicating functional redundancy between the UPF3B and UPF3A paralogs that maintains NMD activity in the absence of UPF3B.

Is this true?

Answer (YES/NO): YES